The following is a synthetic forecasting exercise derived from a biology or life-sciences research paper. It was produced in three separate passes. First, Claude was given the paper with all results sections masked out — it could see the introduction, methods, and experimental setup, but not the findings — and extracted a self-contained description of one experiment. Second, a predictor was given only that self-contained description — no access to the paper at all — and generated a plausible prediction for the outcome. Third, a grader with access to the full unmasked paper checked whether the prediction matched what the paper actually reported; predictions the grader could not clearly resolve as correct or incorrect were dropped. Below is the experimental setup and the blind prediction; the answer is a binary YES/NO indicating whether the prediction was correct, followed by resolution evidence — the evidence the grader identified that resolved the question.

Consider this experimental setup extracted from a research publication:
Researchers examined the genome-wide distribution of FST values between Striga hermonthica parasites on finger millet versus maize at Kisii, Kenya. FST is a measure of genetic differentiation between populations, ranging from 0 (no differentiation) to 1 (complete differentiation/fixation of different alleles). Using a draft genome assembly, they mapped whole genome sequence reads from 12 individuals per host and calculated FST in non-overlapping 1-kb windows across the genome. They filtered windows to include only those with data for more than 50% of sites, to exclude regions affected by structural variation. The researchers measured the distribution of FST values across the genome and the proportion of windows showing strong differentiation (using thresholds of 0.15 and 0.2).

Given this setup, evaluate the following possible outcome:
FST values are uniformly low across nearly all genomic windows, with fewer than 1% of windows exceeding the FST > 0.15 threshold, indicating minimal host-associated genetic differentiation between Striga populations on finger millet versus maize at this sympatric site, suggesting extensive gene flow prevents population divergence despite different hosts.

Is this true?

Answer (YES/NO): NO